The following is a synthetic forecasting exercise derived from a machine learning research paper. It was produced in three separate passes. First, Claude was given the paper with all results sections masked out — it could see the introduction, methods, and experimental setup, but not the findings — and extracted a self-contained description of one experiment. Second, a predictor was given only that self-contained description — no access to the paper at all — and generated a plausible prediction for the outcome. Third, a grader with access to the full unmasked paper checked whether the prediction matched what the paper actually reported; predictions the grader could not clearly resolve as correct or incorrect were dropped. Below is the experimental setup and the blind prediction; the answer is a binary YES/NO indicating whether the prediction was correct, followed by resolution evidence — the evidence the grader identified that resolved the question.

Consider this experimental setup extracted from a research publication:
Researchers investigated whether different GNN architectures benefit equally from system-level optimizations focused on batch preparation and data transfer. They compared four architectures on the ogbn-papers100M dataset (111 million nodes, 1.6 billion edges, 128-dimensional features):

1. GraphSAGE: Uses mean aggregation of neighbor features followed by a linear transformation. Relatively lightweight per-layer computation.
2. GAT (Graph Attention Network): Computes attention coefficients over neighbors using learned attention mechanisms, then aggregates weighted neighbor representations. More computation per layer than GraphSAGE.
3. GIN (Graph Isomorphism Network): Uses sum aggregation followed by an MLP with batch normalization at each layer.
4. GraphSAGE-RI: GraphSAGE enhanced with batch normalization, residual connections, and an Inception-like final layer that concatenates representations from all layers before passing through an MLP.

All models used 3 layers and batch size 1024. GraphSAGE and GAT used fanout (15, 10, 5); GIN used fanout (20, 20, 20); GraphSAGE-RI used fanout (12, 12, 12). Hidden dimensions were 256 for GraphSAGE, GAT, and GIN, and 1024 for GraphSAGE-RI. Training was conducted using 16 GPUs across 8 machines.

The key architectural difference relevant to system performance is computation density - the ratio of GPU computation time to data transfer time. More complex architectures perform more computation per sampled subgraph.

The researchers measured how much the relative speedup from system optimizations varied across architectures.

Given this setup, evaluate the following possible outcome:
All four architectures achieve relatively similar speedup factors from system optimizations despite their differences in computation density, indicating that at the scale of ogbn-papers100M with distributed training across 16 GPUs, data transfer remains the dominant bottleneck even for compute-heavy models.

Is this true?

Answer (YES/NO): NO